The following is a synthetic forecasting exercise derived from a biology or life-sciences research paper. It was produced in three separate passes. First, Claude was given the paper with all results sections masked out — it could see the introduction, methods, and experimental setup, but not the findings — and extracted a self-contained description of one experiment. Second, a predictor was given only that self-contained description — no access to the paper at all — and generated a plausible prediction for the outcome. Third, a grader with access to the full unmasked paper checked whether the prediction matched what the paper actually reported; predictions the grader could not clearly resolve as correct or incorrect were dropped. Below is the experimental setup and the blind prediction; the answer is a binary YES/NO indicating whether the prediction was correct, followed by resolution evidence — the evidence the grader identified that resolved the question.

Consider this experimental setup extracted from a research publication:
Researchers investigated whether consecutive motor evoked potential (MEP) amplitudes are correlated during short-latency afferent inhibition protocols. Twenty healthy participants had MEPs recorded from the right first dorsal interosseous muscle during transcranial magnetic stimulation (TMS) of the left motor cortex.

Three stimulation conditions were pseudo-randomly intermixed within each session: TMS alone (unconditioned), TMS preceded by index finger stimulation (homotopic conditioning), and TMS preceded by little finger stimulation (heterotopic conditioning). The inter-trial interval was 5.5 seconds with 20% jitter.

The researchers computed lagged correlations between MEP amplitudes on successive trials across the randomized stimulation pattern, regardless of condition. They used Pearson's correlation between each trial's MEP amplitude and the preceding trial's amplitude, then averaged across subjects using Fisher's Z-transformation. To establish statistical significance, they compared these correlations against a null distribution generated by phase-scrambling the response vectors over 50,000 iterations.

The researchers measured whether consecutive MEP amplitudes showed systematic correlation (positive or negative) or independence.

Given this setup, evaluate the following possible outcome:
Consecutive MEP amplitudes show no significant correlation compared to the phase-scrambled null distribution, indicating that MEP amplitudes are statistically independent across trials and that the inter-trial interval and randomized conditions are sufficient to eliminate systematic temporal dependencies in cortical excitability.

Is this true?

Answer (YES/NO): NO